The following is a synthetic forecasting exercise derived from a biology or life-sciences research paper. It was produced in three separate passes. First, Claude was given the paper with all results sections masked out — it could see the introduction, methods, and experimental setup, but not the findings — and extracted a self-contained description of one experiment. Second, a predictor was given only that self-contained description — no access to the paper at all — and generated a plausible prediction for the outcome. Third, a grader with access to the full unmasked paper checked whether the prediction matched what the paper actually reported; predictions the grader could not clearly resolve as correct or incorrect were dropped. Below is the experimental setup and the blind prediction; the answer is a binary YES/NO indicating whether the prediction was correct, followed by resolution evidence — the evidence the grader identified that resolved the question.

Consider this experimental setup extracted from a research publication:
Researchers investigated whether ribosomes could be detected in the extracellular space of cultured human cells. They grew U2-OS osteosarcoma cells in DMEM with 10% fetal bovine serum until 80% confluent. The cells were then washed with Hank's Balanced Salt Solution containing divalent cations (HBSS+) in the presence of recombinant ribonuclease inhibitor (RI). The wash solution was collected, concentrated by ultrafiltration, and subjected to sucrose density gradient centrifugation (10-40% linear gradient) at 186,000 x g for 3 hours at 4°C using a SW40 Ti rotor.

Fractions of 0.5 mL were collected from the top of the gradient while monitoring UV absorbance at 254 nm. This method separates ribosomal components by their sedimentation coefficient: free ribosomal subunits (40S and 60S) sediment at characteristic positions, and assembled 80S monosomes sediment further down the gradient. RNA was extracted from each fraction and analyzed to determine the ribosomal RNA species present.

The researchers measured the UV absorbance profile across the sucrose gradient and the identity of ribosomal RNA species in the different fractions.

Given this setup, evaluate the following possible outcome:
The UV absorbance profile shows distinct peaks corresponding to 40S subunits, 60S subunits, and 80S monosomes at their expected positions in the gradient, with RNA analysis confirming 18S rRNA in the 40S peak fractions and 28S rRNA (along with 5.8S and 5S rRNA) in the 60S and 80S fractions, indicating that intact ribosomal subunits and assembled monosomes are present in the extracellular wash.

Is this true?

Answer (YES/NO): NO